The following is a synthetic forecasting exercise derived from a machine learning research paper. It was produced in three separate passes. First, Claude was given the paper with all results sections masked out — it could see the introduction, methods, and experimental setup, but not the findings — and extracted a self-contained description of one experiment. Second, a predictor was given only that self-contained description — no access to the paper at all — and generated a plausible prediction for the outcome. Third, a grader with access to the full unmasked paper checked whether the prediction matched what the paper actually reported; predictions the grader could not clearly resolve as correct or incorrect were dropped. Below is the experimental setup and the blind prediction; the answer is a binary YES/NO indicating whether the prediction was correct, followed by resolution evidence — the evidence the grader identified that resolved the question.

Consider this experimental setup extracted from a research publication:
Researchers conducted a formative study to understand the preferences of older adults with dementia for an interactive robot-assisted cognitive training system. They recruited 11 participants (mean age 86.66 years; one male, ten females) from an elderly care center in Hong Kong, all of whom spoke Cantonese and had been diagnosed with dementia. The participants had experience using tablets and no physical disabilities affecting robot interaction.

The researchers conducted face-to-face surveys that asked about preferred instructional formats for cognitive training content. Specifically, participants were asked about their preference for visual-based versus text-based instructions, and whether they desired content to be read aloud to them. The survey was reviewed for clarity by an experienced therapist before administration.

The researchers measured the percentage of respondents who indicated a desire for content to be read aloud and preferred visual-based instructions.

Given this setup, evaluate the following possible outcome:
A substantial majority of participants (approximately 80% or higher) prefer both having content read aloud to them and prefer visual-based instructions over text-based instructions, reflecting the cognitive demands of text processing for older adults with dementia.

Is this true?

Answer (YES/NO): NO